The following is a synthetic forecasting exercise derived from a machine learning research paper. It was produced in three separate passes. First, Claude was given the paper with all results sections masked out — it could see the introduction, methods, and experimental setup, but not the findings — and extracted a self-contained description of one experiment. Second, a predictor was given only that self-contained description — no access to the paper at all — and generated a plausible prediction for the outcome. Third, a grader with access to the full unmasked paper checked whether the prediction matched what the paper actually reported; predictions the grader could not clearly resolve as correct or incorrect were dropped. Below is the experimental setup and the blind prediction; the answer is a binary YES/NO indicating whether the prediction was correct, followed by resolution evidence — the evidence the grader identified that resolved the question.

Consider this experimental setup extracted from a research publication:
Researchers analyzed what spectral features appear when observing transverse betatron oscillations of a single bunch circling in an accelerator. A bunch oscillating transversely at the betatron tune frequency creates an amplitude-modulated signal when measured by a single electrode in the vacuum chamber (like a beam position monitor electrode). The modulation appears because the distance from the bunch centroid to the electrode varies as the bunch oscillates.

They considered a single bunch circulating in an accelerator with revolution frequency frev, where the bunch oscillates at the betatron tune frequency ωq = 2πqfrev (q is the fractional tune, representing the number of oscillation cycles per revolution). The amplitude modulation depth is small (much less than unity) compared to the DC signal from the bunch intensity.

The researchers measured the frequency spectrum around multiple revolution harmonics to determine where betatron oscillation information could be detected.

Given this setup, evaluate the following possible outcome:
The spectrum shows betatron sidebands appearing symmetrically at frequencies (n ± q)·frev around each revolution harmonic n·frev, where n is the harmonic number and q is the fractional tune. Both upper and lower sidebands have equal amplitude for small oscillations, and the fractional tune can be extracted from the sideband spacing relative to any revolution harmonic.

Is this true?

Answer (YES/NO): YES